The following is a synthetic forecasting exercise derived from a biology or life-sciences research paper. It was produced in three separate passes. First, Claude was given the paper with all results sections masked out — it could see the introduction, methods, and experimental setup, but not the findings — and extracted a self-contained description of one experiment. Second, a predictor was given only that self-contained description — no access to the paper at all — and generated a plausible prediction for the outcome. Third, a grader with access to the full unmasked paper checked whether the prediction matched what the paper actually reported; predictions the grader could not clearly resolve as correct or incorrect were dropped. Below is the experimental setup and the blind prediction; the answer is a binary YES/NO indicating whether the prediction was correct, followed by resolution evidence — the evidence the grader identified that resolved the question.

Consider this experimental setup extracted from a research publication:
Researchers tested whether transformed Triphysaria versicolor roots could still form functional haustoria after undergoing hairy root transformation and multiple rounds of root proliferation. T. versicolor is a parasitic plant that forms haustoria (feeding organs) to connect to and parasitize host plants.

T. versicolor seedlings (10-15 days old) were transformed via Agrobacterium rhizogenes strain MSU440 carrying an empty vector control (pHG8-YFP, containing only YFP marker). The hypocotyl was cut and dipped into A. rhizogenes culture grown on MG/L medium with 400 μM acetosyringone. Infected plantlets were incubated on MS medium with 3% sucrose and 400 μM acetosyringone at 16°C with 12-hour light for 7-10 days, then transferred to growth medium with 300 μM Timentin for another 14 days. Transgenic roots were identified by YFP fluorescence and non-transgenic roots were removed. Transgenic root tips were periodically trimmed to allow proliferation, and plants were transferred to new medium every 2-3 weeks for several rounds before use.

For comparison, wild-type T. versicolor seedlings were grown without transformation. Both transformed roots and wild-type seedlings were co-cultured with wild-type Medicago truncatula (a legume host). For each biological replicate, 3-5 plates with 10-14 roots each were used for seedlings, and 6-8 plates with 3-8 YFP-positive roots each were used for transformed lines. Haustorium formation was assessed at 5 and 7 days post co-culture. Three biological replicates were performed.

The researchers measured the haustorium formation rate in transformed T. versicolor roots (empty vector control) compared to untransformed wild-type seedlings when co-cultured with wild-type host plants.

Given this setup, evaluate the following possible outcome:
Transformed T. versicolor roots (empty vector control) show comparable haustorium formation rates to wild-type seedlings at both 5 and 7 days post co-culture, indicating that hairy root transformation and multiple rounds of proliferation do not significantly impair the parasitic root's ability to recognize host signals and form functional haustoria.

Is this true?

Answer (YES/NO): YES